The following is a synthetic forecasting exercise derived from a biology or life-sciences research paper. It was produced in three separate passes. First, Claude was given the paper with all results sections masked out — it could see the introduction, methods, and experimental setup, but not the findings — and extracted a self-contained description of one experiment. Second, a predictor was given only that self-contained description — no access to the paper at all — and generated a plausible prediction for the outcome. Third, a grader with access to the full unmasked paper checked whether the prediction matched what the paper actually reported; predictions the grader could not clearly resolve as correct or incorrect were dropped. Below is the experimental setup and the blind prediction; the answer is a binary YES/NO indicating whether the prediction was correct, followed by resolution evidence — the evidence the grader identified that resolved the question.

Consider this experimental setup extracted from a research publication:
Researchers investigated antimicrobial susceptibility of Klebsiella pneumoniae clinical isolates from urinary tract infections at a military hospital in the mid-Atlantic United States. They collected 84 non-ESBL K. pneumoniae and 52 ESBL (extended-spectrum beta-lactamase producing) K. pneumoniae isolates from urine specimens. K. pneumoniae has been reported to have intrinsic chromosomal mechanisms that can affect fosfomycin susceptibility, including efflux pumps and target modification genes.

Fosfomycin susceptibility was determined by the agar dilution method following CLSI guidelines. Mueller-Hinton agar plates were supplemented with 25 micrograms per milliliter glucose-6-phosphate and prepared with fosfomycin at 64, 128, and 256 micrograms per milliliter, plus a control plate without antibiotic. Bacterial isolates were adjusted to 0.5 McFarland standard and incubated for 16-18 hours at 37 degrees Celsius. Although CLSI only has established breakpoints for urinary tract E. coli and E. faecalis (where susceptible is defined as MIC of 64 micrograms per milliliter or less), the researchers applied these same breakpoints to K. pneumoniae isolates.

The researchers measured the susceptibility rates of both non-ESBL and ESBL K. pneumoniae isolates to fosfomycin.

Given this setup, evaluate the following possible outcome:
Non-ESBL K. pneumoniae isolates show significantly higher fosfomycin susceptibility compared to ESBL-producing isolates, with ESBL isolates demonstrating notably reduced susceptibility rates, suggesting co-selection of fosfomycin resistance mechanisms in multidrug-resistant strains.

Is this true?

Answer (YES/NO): NO